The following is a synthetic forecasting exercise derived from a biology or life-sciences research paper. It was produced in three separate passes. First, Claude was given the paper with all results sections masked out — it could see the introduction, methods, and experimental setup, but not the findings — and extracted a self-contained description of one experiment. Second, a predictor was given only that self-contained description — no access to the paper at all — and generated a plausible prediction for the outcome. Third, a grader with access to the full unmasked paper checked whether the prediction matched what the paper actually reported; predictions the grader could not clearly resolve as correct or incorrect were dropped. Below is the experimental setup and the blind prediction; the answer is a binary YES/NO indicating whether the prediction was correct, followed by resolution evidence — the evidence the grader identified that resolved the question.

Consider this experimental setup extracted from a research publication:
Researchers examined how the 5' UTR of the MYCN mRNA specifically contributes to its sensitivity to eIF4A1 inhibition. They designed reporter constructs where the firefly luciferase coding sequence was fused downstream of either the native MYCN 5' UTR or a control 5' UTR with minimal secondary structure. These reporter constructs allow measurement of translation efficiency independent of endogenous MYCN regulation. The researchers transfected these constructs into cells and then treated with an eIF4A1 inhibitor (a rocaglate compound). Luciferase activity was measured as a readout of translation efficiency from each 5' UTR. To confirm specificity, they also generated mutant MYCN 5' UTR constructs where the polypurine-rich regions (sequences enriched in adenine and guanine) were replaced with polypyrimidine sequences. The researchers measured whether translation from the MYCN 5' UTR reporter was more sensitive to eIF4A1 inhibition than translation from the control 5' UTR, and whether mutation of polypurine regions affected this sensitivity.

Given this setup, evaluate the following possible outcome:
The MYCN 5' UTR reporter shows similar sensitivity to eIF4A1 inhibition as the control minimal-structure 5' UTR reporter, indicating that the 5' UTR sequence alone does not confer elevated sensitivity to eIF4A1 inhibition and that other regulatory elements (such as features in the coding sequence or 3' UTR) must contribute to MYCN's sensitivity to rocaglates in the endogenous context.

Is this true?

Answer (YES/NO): NO